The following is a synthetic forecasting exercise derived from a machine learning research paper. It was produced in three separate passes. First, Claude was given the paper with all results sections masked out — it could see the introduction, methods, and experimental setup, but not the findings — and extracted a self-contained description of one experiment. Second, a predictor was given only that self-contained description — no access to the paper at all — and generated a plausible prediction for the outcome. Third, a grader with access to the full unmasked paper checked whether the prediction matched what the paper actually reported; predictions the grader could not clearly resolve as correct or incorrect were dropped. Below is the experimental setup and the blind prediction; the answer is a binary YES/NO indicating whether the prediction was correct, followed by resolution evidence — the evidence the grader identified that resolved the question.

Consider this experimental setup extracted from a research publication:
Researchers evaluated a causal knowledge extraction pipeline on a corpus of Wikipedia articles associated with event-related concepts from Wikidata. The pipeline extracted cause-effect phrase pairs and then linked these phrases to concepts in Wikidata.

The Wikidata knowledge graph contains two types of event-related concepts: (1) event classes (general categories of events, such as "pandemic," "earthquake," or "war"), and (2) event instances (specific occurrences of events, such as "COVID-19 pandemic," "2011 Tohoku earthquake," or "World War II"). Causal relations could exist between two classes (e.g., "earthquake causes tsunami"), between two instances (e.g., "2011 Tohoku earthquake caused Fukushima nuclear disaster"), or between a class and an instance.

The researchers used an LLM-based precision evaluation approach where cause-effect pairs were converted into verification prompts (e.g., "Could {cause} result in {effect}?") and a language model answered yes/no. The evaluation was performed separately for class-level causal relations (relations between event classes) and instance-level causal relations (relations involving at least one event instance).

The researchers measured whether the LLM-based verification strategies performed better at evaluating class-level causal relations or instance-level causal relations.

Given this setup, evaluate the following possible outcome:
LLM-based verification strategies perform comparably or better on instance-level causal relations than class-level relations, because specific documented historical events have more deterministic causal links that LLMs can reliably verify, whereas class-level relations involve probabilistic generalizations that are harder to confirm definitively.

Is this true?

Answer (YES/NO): NO